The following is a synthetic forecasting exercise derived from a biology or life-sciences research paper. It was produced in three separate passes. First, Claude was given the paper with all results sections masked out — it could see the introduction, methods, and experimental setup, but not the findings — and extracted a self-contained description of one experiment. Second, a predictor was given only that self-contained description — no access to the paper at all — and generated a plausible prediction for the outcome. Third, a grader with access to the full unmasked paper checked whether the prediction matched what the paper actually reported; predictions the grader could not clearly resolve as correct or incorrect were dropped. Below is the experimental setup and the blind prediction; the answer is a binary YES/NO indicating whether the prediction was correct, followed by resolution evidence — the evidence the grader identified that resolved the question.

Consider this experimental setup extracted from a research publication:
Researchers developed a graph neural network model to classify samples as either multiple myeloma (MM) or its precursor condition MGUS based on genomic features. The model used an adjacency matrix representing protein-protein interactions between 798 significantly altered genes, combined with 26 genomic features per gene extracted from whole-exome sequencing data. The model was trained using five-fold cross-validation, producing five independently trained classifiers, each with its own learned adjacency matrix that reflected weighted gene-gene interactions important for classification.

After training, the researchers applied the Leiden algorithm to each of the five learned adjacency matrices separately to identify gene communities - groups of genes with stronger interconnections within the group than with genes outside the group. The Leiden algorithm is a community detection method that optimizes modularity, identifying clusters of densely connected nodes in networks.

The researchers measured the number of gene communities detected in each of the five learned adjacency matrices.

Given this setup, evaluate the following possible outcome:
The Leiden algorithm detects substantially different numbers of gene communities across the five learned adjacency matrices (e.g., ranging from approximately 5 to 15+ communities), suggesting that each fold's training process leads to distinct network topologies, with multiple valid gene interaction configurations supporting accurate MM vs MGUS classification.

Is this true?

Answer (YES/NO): NO